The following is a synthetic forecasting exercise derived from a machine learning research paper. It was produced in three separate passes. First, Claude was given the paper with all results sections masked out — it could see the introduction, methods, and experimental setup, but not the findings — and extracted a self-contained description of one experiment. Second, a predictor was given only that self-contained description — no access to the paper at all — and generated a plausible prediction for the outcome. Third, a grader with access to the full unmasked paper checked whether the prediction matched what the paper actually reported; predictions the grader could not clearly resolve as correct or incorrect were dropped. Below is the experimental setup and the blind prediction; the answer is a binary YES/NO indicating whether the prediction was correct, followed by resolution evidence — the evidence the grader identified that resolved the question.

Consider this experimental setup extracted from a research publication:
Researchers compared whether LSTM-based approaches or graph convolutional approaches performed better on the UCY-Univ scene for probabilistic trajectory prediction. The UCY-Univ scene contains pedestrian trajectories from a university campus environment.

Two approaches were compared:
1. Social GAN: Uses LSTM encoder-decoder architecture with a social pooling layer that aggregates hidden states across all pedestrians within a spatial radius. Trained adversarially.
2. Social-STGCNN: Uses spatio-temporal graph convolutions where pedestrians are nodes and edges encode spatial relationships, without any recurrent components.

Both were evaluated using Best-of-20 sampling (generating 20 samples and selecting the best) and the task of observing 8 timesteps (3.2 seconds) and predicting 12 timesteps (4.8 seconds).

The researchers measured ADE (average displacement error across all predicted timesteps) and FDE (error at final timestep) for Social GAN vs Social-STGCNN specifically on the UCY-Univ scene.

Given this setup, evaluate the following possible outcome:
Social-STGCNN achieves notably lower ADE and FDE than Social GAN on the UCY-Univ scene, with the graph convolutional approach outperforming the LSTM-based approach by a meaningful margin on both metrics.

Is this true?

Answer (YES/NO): YES